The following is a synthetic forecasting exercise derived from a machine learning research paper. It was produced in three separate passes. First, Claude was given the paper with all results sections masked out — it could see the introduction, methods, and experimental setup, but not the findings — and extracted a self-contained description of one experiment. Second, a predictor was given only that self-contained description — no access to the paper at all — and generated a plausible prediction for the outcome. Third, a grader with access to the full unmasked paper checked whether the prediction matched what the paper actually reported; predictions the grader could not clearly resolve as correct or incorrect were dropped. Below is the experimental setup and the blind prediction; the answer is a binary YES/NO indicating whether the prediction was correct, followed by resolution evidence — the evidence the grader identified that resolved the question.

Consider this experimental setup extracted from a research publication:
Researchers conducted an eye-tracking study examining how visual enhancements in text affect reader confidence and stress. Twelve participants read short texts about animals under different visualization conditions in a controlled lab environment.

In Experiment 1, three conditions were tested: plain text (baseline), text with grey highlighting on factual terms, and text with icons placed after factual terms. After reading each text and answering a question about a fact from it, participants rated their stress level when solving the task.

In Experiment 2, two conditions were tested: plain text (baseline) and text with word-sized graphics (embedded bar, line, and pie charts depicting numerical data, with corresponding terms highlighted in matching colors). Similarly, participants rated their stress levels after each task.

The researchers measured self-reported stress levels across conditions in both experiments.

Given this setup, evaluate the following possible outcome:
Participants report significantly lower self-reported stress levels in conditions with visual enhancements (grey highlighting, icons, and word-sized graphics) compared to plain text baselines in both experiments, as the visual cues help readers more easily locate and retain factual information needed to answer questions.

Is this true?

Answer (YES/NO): NO